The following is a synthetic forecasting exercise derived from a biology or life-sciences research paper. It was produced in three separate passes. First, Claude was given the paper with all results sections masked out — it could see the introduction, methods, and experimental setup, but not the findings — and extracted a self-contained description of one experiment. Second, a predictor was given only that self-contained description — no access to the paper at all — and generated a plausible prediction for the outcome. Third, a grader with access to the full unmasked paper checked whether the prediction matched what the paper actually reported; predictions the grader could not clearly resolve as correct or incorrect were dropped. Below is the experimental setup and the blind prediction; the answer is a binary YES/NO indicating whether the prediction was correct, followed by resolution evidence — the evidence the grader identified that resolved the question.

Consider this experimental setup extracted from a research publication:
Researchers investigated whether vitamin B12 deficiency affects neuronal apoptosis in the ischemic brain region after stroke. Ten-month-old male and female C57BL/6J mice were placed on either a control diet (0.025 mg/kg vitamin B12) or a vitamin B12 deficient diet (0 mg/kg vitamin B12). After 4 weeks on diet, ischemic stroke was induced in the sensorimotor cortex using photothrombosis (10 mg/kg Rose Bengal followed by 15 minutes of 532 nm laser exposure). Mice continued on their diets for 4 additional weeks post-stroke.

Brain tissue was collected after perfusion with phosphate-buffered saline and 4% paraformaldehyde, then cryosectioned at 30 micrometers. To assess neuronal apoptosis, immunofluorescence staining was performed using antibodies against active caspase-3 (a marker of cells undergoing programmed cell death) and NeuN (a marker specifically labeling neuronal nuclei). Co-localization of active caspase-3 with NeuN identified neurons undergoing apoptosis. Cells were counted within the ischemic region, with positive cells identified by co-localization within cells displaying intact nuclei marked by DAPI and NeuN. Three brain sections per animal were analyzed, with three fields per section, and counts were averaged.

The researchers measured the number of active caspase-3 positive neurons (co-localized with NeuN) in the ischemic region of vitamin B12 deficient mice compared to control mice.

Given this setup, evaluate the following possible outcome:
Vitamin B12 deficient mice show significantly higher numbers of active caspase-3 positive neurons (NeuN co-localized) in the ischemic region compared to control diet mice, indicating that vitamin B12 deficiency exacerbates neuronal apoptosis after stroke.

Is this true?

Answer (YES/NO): NO